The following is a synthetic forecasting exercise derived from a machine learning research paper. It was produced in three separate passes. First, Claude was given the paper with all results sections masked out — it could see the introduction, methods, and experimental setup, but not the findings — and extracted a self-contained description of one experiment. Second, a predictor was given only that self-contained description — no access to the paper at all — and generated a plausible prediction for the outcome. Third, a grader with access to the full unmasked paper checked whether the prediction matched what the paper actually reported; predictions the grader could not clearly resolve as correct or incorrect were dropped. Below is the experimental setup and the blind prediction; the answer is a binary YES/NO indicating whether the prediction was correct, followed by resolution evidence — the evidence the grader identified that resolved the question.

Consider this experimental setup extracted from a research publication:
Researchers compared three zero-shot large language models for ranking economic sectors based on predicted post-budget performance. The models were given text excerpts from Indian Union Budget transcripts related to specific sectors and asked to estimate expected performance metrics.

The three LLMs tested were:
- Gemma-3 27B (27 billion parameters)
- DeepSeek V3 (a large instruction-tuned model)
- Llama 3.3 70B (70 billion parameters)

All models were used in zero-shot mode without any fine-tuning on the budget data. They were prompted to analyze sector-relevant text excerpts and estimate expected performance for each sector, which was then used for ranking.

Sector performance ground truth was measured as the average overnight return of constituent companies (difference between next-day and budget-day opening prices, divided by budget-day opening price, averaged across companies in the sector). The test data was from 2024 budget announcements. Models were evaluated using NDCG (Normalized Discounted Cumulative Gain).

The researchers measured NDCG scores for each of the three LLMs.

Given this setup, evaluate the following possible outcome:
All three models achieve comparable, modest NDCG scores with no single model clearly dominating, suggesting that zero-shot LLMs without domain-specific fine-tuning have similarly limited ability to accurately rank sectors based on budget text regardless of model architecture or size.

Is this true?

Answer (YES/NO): NO